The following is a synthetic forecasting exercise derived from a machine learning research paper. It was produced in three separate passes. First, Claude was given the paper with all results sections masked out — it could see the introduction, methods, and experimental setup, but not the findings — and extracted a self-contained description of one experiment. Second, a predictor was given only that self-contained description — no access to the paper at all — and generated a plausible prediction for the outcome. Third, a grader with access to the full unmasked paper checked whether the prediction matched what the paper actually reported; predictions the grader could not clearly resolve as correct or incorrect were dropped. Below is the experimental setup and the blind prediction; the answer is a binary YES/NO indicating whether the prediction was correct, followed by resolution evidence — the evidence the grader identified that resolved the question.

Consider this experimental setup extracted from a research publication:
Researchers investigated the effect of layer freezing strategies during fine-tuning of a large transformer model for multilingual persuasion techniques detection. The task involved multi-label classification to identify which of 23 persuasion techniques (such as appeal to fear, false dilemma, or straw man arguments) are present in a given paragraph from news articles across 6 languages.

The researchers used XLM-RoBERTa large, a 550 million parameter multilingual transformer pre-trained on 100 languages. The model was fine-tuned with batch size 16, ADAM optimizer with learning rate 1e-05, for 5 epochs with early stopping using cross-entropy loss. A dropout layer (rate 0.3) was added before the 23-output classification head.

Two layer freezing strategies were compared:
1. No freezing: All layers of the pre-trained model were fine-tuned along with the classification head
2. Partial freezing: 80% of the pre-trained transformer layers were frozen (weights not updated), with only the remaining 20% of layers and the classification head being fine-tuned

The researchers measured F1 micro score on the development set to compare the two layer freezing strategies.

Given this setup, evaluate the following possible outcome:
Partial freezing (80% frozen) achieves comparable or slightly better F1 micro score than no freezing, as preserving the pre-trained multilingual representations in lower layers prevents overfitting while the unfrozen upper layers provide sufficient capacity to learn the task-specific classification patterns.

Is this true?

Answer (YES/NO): NO